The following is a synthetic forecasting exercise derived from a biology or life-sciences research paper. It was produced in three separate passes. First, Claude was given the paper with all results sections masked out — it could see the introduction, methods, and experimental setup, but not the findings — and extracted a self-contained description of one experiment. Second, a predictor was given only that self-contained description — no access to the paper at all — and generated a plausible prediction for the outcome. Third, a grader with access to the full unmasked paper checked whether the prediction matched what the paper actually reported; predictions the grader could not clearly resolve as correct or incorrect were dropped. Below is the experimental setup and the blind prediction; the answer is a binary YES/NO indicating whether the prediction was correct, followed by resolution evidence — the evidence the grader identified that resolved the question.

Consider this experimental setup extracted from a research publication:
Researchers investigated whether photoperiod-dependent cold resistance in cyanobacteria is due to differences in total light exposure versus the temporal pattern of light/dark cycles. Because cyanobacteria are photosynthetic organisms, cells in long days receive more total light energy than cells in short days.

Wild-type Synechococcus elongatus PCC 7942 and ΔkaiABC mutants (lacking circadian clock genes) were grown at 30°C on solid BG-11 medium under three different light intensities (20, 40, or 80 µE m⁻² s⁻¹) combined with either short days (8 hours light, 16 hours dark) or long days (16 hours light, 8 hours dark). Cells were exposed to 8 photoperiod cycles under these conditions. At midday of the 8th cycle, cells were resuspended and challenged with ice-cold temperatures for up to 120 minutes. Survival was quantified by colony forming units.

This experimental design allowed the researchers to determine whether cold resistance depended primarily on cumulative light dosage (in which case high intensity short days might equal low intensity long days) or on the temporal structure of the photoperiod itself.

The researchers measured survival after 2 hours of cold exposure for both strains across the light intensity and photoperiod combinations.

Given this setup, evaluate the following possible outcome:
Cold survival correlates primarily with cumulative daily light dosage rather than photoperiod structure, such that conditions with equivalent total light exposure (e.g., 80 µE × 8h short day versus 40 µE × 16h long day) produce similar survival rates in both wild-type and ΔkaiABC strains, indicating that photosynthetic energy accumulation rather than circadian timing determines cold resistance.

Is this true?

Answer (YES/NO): NO